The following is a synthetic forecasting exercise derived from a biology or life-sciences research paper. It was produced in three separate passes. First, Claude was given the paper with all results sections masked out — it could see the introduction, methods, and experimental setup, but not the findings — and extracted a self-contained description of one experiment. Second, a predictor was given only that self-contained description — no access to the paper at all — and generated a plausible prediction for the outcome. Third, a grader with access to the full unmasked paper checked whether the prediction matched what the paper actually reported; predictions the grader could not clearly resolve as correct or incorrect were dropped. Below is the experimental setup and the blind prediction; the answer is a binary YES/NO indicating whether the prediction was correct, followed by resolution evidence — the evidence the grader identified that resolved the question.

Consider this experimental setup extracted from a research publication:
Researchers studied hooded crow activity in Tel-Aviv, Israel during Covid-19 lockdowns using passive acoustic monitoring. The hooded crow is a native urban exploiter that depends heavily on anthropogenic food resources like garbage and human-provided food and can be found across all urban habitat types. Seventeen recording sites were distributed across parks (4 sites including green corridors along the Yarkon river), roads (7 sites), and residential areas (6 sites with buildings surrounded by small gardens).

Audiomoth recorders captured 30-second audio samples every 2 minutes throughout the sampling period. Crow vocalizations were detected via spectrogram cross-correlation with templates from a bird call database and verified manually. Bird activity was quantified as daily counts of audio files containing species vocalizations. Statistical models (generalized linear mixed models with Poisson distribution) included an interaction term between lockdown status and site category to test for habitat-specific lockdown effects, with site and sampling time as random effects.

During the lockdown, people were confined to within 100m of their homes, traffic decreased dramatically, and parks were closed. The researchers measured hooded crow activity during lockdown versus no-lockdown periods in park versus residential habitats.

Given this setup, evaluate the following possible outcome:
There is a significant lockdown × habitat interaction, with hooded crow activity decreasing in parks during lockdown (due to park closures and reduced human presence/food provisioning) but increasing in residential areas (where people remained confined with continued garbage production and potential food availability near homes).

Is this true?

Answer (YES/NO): NO